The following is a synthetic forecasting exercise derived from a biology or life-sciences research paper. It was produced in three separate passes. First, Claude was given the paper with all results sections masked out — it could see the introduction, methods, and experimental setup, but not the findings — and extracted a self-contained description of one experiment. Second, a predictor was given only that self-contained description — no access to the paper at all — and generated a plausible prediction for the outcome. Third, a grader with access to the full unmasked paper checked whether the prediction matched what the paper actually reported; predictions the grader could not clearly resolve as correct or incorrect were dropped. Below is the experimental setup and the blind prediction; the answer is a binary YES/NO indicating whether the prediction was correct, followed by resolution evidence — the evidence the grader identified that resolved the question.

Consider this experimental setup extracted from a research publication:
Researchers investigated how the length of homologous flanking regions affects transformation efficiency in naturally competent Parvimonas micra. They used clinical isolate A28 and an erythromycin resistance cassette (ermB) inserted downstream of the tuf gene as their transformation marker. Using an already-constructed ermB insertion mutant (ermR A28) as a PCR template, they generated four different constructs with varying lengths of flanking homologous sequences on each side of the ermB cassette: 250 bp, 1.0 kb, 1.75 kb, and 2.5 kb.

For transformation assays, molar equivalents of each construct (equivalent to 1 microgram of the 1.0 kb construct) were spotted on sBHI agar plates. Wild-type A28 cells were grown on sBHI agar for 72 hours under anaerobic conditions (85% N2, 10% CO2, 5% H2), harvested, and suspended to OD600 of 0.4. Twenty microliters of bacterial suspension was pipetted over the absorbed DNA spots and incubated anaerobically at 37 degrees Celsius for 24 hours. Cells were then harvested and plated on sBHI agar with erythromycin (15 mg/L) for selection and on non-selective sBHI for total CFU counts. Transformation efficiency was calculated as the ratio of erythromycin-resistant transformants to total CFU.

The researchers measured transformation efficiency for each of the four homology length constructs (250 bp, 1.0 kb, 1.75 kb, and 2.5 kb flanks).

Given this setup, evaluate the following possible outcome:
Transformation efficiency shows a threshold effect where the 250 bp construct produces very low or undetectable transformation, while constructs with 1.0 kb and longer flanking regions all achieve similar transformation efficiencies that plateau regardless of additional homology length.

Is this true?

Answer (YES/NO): NO